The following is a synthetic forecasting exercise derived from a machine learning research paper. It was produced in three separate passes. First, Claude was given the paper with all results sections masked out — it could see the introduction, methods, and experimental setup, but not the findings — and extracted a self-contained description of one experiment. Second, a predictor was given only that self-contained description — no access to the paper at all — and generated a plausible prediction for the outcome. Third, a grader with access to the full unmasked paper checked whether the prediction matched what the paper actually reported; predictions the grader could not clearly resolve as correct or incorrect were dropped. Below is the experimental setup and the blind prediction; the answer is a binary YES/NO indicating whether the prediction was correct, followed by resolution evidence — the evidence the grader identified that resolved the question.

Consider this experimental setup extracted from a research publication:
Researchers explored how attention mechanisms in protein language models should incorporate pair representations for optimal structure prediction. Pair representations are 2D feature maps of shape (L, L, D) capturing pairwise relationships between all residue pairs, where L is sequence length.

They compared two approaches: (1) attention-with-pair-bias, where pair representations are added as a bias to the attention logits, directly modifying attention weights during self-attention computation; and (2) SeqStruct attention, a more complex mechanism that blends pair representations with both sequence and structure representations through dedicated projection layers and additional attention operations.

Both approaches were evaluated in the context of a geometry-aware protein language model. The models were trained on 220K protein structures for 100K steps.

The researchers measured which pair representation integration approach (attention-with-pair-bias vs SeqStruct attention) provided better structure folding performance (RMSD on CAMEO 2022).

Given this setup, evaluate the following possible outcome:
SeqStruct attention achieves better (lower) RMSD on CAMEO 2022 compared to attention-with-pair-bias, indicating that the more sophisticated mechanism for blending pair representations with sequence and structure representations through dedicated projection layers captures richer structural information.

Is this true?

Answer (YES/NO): YES